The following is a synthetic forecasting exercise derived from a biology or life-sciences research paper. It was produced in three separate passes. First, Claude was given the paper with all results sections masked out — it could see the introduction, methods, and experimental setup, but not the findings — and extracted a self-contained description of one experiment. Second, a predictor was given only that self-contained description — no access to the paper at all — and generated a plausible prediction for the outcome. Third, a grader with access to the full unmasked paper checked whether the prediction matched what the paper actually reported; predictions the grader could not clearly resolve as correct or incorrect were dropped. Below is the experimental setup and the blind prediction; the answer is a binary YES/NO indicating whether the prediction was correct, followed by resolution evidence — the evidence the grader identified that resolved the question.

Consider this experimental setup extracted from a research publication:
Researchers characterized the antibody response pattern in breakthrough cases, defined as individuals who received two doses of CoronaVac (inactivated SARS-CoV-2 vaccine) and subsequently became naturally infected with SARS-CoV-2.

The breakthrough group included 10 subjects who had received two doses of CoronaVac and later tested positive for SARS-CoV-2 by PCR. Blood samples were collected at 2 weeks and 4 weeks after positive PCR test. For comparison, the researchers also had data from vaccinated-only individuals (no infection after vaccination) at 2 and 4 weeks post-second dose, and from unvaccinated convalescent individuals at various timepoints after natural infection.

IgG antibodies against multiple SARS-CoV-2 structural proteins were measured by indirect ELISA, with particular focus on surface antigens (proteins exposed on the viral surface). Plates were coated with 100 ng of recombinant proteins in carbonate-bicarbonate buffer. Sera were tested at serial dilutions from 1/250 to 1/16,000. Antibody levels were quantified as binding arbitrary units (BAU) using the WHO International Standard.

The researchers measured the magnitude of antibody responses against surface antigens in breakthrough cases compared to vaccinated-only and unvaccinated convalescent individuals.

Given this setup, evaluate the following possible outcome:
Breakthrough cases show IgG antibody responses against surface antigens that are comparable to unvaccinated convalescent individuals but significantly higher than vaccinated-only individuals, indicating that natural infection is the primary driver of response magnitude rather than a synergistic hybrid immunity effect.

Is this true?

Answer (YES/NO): NO